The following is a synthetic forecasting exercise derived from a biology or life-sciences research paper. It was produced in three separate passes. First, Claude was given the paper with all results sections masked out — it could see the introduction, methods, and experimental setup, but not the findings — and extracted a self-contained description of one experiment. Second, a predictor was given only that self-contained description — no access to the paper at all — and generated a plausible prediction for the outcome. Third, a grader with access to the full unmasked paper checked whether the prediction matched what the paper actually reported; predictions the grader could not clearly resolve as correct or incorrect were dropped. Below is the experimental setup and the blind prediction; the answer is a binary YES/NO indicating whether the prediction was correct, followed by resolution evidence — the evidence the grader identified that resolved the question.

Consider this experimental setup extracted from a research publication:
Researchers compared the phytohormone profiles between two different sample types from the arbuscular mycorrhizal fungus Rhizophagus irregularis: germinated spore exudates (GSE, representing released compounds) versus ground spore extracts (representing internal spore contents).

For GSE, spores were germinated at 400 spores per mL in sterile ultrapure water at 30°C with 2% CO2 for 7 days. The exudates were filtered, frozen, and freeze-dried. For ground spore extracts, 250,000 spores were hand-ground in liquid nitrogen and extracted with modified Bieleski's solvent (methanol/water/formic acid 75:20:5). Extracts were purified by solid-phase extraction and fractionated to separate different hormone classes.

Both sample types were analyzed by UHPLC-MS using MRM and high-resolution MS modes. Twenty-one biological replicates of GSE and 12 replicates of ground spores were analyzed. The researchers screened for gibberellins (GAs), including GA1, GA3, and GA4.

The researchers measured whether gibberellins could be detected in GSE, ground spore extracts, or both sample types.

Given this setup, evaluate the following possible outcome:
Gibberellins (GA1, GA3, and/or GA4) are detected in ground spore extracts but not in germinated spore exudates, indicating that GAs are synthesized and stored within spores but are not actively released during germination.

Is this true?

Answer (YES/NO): YES